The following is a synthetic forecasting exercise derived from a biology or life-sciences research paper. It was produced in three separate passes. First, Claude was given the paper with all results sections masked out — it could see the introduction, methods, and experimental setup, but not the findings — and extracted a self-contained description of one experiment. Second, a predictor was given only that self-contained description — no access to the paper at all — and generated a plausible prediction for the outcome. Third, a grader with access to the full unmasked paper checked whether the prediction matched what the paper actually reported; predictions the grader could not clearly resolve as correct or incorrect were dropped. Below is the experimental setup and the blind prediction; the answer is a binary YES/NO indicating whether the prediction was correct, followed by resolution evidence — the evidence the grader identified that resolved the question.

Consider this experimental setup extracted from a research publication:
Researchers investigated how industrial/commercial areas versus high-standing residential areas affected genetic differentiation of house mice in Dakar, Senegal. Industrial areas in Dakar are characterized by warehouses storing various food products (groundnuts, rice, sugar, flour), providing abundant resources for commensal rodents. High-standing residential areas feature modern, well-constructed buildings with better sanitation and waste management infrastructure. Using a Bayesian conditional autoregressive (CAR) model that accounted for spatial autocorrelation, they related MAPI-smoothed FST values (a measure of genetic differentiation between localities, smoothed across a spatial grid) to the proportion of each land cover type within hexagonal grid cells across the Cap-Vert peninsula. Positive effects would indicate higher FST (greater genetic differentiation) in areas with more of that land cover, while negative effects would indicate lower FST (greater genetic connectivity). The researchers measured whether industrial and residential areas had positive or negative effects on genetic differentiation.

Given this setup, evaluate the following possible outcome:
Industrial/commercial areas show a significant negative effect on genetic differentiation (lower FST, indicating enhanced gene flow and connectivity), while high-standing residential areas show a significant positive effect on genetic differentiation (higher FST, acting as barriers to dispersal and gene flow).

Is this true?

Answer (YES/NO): YES